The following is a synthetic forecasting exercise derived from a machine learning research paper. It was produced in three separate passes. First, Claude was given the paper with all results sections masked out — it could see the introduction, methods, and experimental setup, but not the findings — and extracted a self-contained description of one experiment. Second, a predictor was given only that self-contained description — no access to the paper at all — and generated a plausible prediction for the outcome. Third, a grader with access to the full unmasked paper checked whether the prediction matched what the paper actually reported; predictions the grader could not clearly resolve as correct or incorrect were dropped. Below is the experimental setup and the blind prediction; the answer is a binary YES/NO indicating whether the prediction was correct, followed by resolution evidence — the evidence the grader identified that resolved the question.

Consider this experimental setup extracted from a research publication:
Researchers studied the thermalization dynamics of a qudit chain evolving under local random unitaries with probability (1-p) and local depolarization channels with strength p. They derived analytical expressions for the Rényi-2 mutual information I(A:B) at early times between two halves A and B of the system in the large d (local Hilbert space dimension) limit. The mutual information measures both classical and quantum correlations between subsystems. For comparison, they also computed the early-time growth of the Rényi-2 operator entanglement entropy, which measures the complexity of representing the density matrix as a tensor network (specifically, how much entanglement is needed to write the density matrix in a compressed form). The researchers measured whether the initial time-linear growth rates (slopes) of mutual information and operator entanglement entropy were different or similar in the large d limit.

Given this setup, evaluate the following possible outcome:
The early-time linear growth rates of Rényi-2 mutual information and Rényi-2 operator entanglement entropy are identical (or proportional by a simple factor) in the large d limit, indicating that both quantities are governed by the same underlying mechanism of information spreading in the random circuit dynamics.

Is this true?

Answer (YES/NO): YES